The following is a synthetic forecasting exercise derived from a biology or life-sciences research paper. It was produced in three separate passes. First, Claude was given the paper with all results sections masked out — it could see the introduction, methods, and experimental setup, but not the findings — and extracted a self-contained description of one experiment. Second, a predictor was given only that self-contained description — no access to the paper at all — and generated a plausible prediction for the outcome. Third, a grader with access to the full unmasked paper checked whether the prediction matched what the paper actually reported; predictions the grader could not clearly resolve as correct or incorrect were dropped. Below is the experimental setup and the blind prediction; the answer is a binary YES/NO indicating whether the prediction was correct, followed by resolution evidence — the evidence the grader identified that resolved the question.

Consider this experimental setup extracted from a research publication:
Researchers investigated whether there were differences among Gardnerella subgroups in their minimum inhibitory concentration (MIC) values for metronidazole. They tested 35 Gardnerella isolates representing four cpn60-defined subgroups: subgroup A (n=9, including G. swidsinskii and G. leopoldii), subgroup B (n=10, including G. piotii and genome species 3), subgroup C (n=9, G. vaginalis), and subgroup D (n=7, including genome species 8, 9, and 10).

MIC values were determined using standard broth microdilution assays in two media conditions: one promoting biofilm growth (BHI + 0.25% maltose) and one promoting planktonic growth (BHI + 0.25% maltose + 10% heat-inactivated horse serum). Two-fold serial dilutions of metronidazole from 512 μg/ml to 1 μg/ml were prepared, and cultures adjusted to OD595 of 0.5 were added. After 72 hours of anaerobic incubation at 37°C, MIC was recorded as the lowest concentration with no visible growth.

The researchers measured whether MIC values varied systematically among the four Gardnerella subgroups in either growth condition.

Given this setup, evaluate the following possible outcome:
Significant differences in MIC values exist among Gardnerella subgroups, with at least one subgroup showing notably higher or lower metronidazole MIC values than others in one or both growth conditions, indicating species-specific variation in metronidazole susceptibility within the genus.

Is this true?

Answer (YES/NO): NO